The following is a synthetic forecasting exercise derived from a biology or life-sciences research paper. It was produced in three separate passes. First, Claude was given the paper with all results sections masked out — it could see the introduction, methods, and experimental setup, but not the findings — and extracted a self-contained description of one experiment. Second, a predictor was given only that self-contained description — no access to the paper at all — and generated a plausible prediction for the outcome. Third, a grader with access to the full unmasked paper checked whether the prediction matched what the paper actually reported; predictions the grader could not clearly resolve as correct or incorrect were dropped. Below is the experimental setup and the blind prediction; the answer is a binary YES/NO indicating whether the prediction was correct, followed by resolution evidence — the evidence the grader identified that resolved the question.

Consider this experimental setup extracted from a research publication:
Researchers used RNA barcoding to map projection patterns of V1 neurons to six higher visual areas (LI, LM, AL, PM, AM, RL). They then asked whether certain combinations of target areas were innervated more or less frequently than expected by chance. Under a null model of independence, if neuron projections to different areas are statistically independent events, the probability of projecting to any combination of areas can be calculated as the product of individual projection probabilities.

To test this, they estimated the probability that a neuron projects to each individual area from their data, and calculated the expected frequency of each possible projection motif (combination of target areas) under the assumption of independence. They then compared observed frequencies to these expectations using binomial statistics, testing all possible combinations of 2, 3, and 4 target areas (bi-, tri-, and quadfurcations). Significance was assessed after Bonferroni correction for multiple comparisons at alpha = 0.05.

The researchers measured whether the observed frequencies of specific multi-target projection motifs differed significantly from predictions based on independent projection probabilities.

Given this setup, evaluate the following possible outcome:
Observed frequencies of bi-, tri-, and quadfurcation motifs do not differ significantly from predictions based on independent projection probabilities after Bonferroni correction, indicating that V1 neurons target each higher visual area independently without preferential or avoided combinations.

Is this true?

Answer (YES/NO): NO